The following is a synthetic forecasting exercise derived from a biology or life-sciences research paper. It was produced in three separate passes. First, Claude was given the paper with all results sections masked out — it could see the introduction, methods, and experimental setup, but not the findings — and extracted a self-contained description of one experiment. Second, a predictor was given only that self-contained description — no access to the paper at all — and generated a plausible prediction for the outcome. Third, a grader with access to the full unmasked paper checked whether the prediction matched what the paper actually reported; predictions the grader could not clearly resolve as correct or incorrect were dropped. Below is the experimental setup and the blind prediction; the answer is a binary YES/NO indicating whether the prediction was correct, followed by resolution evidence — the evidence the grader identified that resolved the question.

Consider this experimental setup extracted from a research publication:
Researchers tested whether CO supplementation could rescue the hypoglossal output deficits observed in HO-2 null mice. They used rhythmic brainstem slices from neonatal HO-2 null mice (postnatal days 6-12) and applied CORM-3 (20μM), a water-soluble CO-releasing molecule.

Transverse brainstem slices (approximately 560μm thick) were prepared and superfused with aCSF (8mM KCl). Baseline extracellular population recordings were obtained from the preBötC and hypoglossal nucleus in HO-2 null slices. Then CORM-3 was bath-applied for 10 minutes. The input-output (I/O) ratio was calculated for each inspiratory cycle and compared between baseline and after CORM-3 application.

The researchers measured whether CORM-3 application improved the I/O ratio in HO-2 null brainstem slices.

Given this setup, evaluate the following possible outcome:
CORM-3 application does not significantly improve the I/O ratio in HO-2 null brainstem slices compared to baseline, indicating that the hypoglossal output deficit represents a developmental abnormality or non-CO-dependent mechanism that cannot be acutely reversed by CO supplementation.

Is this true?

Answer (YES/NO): NO